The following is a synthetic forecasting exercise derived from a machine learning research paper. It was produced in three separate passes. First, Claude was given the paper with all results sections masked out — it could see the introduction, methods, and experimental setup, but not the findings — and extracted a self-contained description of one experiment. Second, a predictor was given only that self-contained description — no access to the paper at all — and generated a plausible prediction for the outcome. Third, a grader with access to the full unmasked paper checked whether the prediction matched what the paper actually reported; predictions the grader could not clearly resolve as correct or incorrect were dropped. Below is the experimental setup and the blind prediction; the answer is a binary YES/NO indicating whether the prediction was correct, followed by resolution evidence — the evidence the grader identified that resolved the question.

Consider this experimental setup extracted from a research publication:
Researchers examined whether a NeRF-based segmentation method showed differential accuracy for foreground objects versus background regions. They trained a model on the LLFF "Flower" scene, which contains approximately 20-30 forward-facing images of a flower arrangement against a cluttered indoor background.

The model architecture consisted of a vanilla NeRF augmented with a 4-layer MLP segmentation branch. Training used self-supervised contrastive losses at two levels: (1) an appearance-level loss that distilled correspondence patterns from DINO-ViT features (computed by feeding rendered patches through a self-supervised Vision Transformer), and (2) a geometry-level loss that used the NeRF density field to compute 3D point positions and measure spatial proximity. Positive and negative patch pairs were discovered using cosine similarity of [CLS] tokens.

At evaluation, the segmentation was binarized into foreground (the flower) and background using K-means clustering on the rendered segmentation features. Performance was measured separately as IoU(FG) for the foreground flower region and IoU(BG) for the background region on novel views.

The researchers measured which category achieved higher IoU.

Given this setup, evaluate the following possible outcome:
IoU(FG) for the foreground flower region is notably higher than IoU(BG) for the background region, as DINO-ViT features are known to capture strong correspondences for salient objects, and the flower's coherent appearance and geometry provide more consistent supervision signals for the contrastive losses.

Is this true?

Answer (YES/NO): NO